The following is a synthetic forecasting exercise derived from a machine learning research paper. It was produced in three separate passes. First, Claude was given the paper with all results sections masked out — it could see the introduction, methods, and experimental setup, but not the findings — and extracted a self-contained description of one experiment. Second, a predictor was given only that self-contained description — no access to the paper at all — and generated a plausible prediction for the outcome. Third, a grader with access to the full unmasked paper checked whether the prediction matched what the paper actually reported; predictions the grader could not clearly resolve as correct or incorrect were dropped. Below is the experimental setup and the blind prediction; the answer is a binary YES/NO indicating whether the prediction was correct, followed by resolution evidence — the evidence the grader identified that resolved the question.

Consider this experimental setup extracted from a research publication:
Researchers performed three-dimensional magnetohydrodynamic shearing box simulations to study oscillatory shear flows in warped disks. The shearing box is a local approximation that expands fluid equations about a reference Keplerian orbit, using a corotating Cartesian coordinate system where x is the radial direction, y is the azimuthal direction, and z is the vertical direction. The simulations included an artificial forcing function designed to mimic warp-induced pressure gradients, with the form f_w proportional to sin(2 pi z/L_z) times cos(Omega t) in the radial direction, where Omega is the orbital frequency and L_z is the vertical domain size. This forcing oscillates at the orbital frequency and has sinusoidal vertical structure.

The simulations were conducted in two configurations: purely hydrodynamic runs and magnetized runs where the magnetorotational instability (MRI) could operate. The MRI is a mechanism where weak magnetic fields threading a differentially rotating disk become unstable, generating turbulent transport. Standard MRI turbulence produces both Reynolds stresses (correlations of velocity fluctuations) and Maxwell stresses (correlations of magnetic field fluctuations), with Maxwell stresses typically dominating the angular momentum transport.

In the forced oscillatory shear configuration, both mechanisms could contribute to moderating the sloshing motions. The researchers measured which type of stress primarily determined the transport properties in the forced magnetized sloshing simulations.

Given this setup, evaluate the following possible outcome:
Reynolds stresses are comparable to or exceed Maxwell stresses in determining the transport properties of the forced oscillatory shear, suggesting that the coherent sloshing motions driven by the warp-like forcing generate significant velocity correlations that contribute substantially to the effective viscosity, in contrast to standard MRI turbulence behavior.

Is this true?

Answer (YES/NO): YES